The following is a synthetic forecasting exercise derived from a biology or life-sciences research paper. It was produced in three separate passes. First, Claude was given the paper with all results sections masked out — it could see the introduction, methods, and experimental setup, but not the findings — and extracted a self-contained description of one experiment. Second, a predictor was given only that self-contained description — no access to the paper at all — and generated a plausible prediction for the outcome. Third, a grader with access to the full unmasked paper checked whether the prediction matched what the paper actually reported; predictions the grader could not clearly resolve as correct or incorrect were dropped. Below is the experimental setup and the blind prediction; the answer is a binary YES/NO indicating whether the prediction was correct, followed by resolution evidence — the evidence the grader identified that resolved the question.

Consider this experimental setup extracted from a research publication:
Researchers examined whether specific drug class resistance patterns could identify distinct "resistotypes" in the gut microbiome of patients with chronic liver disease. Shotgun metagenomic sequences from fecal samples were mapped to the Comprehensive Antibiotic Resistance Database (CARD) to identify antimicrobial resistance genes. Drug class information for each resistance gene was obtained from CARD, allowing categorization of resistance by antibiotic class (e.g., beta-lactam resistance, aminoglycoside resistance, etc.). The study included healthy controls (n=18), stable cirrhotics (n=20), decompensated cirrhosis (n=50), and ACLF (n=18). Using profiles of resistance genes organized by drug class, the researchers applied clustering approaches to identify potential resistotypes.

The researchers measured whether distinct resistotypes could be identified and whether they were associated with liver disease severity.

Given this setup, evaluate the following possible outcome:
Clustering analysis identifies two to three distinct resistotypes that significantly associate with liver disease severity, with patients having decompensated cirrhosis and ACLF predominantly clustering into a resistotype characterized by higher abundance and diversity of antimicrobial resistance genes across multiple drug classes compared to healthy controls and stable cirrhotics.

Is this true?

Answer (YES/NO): NO